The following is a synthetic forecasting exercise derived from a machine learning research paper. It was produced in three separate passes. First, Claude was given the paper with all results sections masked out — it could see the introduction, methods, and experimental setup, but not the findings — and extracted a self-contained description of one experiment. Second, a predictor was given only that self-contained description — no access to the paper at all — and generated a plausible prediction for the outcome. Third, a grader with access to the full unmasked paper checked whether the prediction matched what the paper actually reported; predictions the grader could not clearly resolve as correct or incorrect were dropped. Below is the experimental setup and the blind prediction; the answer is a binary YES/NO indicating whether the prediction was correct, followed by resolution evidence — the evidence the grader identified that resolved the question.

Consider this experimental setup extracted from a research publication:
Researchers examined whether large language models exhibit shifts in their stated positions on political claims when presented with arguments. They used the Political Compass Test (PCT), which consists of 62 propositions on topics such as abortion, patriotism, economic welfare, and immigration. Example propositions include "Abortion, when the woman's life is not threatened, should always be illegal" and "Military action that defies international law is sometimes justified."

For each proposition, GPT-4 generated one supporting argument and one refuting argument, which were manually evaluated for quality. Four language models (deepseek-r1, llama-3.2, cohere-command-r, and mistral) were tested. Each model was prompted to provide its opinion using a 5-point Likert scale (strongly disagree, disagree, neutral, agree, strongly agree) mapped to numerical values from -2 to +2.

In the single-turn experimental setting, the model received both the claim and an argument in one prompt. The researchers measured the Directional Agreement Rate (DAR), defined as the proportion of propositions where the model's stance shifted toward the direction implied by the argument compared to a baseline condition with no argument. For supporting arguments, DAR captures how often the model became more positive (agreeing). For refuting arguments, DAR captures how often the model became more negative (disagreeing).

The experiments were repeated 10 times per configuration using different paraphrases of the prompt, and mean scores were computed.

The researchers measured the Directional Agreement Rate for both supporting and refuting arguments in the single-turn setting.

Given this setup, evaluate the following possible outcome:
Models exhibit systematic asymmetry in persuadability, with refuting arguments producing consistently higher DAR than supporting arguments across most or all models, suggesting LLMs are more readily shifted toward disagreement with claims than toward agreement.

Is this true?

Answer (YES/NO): NO